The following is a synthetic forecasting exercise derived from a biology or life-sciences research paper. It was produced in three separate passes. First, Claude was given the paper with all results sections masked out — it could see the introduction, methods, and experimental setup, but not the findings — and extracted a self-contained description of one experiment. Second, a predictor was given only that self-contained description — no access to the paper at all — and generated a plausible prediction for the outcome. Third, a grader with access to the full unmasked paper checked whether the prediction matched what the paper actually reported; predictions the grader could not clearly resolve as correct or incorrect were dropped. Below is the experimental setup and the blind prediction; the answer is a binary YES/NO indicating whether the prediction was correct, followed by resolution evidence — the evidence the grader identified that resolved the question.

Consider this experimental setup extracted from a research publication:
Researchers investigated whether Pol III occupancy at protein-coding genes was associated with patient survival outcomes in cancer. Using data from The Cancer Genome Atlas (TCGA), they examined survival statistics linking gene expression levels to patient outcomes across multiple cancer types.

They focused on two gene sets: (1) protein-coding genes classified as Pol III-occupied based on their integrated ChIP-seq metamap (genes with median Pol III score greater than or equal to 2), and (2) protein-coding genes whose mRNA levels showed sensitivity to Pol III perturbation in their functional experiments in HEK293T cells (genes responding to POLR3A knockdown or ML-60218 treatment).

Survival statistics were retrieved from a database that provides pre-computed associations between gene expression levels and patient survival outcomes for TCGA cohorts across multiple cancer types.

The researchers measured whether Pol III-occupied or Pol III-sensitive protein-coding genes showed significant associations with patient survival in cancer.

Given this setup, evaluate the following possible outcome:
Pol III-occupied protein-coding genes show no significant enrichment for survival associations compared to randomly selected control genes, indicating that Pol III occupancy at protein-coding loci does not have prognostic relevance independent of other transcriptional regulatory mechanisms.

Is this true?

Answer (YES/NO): NO